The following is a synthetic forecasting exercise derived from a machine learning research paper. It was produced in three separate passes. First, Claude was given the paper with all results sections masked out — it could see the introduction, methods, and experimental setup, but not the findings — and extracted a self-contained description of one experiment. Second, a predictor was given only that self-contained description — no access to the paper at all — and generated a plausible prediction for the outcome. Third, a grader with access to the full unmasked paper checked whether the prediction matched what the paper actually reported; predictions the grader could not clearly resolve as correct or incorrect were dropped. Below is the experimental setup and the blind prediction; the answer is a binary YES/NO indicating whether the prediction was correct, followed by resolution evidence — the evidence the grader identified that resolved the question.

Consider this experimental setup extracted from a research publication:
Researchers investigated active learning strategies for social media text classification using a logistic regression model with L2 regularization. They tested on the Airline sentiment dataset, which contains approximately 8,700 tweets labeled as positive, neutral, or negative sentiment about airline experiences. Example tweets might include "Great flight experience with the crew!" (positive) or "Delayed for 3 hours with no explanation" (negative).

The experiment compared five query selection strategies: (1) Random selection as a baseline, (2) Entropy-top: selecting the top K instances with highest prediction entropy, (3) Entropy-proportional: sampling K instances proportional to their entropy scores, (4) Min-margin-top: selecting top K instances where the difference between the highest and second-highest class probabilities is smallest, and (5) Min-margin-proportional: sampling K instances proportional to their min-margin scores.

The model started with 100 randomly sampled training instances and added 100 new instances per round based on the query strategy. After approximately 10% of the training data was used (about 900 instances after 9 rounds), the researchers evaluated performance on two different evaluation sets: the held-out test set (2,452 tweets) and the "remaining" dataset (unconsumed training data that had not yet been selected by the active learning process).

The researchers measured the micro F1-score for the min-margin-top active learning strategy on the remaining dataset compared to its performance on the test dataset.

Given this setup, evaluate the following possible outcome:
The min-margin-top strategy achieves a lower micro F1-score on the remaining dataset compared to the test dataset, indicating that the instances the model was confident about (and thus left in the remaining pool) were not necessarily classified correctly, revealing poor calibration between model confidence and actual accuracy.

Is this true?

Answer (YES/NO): NO